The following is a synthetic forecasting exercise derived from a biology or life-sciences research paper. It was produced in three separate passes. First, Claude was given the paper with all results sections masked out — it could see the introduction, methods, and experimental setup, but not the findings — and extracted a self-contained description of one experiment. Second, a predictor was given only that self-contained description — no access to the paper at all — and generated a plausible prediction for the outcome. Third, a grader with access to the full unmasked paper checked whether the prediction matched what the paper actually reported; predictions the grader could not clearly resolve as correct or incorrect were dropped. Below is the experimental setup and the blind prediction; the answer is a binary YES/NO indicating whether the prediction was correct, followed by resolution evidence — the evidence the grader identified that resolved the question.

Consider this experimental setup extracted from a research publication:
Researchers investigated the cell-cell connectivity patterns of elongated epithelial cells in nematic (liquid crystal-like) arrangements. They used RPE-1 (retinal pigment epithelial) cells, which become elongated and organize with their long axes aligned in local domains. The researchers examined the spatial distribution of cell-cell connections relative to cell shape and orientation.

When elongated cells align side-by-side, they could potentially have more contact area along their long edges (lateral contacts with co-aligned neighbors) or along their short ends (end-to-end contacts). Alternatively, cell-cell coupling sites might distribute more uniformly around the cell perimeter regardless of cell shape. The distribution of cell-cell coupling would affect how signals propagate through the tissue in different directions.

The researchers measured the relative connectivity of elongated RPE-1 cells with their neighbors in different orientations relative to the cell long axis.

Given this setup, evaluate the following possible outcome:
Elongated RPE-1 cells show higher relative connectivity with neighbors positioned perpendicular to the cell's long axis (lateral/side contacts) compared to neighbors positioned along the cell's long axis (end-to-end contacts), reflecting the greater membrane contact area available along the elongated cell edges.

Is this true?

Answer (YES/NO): YES